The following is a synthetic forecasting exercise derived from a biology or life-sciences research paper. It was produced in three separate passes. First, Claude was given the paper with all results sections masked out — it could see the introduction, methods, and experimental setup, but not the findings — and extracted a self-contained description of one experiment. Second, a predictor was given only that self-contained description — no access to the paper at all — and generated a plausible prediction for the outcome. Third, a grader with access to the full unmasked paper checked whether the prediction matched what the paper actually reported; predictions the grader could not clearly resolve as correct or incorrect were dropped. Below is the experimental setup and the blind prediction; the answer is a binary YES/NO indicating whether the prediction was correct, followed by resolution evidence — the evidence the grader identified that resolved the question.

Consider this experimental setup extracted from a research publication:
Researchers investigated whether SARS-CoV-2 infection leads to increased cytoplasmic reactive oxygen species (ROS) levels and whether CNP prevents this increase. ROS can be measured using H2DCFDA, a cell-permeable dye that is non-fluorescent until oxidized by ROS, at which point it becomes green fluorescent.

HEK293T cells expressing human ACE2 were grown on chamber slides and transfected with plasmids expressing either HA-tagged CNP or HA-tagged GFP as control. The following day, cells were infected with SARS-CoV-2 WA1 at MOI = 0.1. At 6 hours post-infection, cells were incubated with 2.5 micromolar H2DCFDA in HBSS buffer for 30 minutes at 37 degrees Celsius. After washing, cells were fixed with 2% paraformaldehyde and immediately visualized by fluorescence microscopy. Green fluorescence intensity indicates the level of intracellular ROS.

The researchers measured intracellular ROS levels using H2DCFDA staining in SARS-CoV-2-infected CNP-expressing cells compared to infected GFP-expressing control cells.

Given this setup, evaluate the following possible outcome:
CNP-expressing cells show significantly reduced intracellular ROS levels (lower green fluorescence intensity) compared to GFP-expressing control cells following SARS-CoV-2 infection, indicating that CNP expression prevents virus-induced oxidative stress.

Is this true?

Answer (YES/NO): YES